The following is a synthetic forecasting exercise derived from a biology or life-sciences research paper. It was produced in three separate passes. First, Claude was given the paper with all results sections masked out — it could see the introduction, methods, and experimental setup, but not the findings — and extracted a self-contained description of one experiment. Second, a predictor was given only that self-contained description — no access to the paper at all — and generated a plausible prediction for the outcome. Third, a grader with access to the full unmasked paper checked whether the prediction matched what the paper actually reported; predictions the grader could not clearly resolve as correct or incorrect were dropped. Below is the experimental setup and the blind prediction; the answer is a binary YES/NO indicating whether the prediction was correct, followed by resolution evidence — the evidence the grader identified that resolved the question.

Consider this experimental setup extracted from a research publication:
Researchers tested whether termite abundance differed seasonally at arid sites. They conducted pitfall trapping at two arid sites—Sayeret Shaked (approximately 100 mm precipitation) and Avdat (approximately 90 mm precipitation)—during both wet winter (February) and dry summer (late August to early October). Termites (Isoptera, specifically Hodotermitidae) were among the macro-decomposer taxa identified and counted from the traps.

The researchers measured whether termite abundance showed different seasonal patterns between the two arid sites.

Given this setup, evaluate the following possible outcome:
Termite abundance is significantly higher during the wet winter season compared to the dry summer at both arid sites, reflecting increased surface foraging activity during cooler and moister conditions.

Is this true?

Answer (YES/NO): NO